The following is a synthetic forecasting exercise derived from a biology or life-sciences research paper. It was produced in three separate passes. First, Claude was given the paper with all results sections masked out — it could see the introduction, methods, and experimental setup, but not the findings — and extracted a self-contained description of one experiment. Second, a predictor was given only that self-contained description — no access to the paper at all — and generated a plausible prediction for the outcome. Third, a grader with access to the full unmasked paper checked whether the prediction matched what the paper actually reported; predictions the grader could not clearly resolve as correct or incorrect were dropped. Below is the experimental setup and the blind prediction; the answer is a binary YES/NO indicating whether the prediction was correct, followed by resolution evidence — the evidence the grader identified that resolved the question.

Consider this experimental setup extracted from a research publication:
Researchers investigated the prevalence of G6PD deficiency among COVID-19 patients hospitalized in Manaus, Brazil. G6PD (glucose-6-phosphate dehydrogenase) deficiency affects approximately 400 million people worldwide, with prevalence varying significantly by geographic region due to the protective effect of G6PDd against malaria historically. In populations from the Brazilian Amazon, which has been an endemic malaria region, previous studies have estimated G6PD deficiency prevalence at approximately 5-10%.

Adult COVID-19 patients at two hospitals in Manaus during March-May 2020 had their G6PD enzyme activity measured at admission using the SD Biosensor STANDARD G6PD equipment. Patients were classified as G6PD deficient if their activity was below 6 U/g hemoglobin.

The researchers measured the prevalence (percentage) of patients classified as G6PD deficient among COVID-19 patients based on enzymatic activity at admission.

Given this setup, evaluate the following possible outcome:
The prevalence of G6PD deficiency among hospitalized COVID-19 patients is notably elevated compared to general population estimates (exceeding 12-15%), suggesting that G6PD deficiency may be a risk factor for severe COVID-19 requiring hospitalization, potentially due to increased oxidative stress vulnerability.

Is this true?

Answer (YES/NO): NO